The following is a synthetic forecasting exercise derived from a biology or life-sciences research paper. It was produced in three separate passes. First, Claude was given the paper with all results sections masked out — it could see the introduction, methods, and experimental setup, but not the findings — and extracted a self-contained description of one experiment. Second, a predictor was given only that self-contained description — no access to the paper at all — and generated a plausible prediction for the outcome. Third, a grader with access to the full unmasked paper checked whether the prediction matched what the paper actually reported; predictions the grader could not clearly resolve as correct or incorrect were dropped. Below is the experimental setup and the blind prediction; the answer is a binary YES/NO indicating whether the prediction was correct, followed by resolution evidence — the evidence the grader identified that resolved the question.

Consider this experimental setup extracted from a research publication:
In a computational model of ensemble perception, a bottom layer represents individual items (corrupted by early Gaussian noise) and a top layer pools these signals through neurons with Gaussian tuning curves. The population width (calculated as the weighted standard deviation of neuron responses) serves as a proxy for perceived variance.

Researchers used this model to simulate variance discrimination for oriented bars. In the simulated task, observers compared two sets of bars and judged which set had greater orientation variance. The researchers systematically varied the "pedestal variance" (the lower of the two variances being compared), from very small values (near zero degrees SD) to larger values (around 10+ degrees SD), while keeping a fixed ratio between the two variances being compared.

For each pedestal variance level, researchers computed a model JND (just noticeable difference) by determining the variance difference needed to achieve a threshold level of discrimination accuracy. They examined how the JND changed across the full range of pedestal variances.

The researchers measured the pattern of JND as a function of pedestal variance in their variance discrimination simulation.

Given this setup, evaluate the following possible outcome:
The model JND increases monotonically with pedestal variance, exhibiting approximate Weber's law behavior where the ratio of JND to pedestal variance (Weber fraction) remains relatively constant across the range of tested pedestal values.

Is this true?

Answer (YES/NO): NO